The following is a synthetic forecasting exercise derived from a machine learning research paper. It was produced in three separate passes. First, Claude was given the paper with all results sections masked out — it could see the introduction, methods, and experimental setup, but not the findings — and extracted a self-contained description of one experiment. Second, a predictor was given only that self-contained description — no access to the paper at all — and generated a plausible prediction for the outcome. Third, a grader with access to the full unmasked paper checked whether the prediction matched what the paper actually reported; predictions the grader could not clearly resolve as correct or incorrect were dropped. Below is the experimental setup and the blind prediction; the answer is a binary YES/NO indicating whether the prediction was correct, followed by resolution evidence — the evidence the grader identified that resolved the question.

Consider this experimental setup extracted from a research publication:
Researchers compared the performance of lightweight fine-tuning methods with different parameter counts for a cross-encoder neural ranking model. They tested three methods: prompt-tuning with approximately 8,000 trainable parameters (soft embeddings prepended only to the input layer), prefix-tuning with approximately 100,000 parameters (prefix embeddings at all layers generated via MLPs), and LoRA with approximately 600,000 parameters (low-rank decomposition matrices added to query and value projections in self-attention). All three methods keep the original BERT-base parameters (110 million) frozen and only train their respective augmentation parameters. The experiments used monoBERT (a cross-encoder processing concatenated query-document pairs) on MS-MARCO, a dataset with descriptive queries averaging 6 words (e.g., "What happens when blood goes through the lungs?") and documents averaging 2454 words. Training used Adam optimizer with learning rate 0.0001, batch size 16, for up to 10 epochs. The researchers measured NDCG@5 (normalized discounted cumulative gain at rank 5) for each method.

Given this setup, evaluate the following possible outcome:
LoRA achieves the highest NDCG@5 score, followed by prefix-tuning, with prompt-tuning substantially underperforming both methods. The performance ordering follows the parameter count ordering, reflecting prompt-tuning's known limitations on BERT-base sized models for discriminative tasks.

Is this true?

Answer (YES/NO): YES